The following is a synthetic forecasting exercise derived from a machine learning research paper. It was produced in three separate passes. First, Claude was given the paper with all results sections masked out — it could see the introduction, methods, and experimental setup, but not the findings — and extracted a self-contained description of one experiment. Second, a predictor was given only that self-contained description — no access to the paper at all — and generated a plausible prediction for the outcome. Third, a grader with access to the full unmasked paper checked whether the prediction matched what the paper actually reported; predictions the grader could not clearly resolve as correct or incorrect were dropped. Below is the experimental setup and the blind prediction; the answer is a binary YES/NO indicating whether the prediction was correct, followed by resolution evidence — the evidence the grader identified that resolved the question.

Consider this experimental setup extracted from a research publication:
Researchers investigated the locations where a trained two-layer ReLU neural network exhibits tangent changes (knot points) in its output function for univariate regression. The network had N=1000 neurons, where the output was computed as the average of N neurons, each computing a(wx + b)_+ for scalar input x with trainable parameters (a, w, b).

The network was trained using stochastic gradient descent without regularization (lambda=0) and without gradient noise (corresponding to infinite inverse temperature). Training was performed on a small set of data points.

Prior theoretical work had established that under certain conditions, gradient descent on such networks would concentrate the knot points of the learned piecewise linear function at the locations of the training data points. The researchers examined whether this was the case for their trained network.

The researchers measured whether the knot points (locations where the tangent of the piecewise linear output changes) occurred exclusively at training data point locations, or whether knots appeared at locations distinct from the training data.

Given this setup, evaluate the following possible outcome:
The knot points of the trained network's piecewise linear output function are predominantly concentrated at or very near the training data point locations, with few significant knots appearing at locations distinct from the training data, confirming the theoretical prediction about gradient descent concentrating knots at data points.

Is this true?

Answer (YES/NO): NO